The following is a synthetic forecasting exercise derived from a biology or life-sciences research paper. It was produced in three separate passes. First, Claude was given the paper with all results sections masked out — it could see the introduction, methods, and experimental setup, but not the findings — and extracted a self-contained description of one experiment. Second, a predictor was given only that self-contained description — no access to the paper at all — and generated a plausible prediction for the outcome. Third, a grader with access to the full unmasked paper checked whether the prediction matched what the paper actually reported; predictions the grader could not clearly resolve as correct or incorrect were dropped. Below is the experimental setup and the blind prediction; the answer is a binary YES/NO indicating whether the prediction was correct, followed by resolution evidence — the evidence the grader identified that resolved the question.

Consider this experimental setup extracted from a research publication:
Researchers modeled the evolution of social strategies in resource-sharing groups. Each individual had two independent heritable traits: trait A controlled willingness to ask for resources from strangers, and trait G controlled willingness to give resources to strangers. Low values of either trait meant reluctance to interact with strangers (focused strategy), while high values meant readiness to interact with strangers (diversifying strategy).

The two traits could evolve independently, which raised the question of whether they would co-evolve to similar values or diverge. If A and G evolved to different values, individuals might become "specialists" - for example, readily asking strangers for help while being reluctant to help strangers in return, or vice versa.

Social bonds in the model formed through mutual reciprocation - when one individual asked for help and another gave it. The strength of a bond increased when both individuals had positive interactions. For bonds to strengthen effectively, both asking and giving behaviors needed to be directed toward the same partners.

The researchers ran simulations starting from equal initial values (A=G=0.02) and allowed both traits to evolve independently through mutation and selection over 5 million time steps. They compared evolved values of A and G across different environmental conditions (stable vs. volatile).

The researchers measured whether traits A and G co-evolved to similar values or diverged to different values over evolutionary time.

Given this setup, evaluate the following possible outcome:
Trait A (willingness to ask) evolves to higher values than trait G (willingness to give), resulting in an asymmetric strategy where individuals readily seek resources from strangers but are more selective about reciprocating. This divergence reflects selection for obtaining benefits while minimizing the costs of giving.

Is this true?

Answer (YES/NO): NO